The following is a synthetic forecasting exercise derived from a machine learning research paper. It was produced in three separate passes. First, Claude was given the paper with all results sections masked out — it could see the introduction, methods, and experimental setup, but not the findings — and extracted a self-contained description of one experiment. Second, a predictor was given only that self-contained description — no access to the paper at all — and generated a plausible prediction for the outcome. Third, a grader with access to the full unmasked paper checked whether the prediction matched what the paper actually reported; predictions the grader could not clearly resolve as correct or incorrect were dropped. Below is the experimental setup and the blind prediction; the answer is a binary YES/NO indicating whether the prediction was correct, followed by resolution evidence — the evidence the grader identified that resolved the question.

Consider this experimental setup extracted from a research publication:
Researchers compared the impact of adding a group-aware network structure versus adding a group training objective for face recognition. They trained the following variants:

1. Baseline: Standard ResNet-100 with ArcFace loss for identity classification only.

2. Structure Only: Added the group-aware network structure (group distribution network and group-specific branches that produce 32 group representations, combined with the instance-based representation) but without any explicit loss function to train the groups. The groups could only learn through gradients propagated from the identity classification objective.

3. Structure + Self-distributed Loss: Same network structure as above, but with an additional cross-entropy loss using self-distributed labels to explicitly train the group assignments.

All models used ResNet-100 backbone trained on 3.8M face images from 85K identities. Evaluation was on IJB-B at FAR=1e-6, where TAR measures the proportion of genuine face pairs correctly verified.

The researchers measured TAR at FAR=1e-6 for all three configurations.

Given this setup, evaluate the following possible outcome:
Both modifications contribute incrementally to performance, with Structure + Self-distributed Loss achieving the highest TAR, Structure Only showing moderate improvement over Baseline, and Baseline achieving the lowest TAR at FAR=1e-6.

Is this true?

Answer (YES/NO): YES